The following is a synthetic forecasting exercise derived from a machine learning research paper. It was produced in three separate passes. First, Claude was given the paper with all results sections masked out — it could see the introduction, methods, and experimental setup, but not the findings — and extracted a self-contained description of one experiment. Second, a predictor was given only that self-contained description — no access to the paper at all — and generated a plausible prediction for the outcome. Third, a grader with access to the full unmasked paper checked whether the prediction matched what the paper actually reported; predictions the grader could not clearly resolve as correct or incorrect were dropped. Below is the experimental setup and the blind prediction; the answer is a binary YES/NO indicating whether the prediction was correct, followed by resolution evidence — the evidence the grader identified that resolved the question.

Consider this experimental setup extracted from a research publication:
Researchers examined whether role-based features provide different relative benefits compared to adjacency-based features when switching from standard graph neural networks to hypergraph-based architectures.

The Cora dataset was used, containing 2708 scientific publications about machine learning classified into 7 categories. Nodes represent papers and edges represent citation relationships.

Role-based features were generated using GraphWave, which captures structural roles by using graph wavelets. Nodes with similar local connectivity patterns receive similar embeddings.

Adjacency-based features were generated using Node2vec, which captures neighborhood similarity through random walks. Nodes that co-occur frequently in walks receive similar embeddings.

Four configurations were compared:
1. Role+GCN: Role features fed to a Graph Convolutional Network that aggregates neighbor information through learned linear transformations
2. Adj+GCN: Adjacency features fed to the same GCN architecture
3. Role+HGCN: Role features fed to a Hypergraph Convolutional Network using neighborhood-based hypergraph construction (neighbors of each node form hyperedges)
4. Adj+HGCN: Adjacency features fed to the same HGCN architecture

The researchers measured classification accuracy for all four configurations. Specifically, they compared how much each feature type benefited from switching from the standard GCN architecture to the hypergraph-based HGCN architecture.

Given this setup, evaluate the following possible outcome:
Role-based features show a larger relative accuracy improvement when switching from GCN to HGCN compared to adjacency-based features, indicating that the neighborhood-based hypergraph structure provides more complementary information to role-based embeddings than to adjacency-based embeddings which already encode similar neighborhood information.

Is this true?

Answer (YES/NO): YES